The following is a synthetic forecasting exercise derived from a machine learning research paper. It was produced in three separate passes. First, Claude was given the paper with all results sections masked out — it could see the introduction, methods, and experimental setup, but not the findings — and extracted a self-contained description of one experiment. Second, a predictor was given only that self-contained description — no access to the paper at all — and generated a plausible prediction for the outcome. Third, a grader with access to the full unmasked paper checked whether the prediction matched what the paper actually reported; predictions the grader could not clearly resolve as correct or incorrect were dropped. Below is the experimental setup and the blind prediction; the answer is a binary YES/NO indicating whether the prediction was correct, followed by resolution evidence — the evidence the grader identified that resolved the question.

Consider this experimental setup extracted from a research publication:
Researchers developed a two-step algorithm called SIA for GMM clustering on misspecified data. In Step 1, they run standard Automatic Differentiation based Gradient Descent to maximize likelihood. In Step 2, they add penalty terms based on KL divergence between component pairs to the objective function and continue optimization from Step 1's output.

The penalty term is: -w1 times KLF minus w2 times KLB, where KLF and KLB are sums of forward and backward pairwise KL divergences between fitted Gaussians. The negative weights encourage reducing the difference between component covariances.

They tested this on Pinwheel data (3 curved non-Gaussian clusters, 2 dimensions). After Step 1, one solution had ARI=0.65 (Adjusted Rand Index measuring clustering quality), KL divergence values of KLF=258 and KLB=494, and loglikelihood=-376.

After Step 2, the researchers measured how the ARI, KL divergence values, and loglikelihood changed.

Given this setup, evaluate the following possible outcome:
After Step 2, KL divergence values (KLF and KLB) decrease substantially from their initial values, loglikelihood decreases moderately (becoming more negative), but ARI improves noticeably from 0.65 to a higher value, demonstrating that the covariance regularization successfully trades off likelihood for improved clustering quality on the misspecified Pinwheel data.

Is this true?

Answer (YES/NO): YES